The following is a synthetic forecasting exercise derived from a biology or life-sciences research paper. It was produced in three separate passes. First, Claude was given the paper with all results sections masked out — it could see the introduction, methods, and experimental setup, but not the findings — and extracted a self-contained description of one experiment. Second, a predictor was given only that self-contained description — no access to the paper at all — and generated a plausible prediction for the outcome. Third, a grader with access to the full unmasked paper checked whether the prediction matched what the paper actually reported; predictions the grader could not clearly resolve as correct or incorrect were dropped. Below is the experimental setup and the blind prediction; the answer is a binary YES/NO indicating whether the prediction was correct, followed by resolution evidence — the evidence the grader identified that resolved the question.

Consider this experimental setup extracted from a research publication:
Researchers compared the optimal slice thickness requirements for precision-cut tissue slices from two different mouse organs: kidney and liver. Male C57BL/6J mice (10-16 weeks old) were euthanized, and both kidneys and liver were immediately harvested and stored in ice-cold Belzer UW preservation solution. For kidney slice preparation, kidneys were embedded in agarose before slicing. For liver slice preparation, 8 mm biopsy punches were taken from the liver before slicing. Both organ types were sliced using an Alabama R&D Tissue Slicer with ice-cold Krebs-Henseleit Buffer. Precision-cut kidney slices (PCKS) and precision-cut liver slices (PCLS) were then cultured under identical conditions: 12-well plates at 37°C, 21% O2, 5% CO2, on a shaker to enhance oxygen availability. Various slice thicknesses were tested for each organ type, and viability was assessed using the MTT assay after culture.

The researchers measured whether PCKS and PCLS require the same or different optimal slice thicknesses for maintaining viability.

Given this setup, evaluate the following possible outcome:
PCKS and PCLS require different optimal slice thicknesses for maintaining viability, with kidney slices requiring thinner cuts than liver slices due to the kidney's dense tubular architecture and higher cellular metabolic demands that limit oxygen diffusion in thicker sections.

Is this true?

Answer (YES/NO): YES